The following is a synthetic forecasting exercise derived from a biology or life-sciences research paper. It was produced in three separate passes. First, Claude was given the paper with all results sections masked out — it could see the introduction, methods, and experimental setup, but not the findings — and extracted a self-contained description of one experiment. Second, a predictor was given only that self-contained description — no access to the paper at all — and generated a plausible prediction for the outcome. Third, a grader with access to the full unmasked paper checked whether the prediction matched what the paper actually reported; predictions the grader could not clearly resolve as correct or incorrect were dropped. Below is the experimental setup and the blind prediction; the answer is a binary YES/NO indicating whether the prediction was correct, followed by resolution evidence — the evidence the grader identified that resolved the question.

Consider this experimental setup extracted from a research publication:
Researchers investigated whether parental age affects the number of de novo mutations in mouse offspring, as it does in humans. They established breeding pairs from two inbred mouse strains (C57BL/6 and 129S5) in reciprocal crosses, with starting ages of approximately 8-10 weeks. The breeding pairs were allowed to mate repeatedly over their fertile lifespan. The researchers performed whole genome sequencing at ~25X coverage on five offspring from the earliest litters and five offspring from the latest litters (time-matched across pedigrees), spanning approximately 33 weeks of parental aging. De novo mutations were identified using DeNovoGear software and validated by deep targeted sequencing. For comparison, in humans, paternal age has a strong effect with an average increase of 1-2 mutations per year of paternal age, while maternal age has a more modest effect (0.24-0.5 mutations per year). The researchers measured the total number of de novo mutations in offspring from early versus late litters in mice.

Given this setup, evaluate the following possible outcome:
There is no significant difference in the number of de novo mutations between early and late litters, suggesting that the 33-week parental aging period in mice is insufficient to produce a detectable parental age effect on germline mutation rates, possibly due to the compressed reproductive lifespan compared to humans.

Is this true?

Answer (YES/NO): NO